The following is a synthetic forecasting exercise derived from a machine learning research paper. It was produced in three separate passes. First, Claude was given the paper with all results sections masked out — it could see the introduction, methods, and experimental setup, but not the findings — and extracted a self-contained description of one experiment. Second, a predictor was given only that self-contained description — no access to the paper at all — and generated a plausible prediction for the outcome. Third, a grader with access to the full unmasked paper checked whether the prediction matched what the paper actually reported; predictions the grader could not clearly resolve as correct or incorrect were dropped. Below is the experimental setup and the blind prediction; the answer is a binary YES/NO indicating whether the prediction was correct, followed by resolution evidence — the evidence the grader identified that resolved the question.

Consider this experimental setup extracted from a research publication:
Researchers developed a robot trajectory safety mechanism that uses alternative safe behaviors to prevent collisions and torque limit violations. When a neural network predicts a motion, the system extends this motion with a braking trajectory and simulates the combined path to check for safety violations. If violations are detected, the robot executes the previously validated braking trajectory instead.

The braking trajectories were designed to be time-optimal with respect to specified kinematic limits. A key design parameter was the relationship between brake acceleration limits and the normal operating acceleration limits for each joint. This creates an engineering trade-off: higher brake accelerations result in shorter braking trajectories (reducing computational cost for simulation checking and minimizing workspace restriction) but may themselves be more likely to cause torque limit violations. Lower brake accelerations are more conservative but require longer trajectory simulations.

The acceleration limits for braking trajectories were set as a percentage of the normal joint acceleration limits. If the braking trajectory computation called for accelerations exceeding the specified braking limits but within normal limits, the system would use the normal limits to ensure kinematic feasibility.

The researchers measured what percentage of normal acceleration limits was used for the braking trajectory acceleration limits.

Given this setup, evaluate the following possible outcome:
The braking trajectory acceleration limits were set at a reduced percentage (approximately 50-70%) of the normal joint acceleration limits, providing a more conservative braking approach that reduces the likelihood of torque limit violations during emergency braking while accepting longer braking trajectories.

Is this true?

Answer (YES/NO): NO